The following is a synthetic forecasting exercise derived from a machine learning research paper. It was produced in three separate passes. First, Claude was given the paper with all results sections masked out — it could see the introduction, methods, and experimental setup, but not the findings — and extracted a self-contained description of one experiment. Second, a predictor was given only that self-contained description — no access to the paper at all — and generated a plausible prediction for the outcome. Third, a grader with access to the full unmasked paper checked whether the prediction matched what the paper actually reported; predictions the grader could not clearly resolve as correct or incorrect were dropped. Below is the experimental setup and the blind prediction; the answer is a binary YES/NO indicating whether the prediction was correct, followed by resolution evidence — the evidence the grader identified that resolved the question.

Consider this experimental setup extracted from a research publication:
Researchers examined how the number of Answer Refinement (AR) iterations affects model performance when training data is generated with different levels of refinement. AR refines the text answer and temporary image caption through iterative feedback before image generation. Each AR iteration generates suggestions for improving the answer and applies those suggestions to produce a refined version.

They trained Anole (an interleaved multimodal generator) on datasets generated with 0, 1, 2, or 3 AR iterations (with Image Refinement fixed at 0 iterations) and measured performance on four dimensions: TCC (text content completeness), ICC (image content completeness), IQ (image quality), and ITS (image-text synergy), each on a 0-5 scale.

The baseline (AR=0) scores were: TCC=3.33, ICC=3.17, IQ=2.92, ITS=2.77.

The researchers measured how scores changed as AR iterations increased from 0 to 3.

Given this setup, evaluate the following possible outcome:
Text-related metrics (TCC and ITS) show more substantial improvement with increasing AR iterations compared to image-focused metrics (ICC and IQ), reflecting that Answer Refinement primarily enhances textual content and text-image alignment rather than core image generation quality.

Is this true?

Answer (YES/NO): NO